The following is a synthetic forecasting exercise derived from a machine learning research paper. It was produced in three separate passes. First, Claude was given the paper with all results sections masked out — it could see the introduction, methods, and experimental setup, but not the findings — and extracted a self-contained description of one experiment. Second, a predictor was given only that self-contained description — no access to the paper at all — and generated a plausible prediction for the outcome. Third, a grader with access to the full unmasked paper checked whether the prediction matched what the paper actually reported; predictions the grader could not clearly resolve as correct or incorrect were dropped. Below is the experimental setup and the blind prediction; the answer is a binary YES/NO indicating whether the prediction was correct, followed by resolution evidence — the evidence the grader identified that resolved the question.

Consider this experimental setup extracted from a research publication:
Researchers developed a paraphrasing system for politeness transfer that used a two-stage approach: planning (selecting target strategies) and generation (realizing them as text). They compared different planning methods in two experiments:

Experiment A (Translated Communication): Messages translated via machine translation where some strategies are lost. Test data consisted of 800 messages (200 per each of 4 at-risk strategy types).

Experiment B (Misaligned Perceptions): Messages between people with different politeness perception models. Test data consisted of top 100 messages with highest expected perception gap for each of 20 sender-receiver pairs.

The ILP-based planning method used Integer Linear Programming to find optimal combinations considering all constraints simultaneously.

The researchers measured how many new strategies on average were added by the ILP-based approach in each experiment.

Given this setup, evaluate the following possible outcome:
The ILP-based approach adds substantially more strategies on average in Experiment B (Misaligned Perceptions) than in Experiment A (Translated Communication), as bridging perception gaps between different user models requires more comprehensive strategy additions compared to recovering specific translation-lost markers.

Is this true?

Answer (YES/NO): NO